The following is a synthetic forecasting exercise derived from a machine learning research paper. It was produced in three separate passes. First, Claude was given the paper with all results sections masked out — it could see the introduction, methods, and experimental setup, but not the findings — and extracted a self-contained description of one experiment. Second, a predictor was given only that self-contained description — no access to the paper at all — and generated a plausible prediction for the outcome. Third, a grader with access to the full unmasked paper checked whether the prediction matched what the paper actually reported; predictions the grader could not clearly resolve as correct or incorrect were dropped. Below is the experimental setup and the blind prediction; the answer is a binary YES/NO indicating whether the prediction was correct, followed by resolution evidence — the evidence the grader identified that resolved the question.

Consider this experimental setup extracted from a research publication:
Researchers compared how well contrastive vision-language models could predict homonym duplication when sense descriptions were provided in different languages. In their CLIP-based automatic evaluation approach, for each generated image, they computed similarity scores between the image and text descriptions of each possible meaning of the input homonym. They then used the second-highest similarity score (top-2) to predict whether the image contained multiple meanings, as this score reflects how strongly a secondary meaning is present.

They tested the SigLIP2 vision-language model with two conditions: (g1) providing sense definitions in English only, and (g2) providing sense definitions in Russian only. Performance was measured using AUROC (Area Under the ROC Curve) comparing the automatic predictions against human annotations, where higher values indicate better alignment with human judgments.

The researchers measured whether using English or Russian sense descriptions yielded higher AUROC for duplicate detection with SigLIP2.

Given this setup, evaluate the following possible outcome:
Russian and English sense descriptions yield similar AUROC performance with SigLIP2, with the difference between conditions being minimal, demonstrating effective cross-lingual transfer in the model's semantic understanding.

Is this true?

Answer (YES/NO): NO